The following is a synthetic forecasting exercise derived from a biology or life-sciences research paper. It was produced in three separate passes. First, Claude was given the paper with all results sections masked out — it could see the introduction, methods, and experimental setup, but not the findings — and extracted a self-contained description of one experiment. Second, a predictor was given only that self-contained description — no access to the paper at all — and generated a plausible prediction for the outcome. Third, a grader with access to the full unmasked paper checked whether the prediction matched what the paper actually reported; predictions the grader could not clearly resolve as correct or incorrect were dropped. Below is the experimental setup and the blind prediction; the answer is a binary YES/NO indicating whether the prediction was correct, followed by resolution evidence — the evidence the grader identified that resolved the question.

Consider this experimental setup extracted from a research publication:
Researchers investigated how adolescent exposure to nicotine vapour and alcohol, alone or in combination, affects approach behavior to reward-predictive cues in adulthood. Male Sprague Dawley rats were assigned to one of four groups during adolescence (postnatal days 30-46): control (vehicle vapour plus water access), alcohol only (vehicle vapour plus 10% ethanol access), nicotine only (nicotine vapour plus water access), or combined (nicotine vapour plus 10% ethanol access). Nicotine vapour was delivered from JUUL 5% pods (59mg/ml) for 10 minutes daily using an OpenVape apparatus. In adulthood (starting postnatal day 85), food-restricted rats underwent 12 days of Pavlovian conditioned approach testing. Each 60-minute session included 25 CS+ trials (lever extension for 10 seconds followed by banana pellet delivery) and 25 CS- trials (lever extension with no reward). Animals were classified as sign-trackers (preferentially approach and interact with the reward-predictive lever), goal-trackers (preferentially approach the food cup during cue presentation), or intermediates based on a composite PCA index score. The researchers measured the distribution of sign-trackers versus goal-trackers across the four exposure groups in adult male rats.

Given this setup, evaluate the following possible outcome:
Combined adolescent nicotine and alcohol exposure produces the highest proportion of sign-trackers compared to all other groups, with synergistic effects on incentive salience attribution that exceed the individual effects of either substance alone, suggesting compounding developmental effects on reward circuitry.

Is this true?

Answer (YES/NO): NO